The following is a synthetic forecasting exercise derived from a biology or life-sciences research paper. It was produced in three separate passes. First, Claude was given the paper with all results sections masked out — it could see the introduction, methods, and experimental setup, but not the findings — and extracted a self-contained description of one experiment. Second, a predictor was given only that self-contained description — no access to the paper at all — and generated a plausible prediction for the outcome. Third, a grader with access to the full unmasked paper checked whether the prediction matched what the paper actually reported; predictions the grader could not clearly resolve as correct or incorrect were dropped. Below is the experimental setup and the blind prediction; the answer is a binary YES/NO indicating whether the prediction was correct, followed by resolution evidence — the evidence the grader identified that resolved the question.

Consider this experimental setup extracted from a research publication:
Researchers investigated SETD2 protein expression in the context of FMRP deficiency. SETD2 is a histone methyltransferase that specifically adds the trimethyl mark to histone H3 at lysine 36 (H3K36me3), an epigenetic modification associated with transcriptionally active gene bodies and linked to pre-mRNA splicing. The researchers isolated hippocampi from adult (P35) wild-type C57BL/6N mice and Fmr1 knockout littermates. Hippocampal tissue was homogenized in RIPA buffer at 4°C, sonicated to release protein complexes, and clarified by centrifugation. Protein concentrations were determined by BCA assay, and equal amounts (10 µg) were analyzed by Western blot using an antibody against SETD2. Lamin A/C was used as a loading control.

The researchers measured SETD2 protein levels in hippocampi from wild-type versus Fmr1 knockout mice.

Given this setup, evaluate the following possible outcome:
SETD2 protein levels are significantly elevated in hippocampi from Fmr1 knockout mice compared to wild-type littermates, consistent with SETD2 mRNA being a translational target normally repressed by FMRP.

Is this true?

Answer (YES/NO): YES